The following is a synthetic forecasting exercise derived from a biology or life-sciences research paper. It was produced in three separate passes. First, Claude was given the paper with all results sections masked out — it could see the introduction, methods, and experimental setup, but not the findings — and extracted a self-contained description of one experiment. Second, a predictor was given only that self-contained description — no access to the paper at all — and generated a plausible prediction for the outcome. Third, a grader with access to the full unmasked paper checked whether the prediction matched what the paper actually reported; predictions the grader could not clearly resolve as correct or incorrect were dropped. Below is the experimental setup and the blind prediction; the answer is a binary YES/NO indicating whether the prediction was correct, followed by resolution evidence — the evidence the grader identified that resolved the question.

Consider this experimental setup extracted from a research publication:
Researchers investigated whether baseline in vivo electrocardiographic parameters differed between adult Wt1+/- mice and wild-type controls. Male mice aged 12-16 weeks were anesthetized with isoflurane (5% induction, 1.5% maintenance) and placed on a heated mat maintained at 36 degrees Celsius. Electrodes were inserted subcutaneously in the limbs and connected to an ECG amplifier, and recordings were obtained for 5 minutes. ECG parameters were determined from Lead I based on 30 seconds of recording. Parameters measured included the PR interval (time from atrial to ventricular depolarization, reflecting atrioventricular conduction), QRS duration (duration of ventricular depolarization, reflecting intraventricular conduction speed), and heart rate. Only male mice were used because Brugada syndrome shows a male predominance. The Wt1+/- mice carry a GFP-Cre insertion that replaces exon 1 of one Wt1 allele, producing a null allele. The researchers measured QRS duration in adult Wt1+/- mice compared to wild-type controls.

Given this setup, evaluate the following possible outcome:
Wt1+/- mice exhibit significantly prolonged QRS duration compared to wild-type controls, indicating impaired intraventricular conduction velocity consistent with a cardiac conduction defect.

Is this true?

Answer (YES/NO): NO